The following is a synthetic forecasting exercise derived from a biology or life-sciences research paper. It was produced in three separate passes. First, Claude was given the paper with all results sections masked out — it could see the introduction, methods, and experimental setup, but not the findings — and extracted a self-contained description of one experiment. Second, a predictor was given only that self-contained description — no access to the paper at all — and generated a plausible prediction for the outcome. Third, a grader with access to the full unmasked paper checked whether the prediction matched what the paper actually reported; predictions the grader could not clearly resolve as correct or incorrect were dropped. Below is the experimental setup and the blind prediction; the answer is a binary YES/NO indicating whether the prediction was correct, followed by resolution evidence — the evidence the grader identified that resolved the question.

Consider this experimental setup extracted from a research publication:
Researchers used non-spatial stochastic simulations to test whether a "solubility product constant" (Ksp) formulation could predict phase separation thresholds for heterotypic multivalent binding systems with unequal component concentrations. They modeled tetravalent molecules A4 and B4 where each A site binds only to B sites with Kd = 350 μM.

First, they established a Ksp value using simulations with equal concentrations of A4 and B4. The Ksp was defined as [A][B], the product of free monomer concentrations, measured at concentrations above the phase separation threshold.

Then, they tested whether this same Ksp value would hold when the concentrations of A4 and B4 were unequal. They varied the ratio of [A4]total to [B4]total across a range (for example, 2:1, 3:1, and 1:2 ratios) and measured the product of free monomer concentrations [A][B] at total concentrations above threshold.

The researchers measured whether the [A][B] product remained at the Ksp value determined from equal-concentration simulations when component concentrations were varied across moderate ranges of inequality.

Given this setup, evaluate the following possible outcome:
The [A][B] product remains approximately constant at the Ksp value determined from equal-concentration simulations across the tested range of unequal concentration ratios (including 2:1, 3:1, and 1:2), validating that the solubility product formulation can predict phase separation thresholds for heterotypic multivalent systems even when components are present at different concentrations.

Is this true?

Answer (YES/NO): NO